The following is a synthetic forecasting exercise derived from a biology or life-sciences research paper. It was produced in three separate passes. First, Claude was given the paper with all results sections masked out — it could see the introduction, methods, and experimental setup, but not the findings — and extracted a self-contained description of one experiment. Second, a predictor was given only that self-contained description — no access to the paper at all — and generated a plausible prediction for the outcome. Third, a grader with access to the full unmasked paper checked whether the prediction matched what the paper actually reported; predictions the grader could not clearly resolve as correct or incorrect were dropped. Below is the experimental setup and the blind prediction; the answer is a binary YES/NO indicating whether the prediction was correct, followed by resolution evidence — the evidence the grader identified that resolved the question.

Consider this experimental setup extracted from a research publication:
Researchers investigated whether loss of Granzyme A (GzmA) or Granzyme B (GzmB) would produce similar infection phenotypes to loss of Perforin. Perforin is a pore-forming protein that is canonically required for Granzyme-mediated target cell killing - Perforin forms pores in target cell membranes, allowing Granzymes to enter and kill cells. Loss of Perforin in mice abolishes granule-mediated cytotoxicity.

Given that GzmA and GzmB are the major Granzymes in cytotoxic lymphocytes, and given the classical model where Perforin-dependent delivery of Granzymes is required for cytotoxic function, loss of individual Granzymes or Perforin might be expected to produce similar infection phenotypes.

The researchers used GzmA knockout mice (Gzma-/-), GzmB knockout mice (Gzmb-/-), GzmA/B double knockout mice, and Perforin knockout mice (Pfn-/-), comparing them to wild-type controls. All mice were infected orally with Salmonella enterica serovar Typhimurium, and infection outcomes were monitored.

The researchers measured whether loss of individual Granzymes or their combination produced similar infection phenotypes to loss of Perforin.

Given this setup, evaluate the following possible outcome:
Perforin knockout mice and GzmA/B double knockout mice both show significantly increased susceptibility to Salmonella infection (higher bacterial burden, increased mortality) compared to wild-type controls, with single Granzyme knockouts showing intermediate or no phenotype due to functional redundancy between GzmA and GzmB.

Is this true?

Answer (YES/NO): NO